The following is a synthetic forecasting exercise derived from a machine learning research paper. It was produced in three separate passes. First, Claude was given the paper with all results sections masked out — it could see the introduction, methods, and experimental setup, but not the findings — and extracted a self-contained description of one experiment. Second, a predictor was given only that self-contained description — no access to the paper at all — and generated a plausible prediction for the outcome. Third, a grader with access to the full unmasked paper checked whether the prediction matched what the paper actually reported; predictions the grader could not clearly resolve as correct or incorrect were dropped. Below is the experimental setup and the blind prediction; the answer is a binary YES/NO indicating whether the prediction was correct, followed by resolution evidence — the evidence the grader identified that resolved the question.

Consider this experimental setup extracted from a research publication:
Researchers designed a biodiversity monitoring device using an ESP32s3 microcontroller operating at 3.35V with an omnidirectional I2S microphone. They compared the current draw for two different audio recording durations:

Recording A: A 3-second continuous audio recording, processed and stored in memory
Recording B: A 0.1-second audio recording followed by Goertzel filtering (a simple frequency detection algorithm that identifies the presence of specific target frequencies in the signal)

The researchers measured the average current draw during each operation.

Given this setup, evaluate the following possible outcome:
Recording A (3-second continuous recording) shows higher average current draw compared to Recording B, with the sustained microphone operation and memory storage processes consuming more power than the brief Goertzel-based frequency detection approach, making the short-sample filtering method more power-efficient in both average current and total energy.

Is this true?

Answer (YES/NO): NO